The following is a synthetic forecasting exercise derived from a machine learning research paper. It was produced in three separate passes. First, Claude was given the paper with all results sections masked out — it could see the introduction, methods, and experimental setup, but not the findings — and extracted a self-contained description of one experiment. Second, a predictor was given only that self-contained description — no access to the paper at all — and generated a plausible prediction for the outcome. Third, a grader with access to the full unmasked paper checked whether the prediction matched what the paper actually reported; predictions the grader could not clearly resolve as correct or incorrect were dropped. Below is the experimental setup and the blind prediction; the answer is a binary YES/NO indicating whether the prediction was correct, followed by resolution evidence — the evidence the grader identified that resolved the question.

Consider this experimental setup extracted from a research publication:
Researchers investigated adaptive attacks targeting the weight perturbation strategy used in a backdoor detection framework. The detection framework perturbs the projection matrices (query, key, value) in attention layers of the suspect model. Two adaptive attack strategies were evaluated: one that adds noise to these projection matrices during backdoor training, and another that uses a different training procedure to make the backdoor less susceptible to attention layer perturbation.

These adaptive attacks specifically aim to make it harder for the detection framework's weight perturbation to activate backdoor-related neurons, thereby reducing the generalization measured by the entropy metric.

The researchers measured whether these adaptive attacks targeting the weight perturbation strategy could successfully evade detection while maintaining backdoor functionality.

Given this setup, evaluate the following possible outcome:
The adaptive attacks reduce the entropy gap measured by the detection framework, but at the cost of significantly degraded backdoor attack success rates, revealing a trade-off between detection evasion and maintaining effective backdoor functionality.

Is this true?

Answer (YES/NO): NO